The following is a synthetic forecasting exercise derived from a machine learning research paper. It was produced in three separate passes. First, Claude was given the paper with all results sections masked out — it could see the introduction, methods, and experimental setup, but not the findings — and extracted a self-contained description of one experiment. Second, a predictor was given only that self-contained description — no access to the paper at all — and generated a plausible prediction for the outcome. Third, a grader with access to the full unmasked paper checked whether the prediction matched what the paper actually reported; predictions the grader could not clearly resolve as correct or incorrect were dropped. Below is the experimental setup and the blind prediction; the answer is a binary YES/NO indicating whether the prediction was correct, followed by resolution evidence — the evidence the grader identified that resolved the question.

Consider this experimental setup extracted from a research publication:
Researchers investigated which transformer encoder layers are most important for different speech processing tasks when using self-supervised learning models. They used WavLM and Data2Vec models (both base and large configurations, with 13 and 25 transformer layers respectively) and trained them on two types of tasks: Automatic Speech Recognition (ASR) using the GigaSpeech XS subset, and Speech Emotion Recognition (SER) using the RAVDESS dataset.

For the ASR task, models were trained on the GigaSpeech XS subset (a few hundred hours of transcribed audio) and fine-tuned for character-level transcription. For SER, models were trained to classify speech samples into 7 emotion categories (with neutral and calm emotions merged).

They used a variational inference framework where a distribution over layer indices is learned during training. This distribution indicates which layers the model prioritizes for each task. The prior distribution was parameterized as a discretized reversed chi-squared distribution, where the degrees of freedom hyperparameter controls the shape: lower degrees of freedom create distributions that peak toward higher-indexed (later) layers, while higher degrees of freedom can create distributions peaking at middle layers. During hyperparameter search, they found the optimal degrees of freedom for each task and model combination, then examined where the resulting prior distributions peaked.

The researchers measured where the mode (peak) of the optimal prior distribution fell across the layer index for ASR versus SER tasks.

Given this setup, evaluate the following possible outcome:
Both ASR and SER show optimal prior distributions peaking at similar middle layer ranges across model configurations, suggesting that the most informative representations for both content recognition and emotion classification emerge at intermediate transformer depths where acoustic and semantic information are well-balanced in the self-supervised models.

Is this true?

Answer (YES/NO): NO